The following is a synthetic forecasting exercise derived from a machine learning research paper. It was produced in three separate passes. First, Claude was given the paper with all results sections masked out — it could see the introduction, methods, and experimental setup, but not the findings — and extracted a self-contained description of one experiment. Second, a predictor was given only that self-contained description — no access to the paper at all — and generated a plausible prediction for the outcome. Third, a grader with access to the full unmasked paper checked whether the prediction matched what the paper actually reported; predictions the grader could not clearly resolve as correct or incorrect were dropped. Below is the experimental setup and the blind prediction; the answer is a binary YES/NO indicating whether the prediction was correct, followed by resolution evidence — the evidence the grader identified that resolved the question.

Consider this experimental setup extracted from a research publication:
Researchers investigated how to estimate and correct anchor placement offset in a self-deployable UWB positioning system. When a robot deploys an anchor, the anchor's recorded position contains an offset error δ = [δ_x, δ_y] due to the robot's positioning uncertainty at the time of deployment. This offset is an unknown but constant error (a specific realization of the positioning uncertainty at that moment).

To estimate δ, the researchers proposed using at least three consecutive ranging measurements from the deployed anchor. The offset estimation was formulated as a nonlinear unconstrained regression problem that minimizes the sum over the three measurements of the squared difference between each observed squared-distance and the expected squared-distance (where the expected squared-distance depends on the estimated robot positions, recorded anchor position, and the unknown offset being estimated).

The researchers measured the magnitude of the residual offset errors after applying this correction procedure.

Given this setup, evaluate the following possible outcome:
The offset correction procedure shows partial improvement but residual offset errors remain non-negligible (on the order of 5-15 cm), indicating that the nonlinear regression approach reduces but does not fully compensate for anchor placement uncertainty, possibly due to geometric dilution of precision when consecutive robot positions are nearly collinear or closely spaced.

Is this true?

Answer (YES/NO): NO